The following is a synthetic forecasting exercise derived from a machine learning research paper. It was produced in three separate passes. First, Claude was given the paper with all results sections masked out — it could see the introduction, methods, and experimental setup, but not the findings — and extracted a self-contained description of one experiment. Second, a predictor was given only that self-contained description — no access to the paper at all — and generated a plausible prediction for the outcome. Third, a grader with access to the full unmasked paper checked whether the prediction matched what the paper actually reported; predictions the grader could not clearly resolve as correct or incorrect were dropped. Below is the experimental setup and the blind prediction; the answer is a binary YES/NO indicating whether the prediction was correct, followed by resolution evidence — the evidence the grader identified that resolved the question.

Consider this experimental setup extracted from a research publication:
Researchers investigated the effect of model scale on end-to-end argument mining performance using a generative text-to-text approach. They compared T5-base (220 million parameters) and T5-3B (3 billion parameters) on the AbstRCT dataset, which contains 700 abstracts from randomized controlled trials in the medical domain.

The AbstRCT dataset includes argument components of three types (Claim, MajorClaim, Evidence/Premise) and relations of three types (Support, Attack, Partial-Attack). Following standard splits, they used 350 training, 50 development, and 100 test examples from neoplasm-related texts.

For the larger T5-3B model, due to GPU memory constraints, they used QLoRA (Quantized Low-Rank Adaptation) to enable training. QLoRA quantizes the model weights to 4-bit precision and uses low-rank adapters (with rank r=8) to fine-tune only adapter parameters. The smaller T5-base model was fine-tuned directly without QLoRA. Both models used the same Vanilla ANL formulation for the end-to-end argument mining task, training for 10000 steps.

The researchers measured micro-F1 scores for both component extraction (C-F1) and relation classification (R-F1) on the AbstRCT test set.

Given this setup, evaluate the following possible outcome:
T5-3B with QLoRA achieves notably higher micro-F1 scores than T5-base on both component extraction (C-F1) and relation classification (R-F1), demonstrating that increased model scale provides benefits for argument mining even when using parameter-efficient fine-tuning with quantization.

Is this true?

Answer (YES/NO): NO